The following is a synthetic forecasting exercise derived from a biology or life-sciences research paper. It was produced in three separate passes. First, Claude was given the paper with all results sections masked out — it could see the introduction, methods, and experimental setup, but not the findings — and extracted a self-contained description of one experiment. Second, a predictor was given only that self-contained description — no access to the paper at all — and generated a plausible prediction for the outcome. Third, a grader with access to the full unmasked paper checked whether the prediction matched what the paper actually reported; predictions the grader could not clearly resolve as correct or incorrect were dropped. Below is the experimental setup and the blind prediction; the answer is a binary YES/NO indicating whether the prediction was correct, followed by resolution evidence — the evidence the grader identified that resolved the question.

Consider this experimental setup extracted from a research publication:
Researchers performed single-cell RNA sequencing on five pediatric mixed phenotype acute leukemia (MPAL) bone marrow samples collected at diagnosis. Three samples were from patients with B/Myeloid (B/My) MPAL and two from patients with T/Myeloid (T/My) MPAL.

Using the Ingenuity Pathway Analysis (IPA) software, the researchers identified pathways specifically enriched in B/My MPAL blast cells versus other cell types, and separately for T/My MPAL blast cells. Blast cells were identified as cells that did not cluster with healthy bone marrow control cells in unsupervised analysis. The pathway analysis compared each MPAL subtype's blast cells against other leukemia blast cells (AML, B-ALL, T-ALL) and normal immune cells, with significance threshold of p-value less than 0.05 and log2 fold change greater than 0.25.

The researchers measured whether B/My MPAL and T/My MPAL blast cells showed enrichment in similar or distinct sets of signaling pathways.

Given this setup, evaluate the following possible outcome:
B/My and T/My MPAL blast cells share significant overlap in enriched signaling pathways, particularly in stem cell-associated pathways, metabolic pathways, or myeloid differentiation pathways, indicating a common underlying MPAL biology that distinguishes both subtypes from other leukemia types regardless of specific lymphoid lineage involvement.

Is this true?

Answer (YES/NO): NO